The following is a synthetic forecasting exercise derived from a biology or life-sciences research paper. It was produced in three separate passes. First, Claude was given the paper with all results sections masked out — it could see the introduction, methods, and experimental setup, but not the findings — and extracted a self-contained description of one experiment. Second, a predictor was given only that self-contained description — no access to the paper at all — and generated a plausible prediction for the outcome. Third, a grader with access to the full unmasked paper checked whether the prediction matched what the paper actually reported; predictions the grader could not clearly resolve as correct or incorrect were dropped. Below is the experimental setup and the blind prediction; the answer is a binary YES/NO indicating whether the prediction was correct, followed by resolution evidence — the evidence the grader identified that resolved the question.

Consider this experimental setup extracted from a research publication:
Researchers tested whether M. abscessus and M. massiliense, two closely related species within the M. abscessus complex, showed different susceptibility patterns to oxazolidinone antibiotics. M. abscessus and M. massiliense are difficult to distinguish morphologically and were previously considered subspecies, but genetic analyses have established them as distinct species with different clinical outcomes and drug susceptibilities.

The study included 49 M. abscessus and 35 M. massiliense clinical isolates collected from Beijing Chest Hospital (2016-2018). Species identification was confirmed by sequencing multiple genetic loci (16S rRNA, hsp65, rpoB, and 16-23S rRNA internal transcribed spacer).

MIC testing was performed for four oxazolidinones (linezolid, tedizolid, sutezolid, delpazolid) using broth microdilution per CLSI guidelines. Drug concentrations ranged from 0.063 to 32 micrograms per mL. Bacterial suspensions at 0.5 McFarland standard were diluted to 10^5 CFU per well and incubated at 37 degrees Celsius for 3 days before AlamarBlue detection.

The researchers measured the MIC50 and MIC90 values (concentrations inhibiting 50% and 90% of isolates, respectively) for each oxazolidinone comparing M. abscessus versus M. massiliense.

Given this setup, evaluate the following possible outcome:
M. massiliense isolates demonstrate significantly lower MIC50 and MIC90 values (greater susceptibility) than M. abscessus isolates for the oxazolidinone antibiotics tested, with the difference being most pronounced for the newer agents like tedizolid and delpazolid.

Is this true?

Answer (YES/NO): NO